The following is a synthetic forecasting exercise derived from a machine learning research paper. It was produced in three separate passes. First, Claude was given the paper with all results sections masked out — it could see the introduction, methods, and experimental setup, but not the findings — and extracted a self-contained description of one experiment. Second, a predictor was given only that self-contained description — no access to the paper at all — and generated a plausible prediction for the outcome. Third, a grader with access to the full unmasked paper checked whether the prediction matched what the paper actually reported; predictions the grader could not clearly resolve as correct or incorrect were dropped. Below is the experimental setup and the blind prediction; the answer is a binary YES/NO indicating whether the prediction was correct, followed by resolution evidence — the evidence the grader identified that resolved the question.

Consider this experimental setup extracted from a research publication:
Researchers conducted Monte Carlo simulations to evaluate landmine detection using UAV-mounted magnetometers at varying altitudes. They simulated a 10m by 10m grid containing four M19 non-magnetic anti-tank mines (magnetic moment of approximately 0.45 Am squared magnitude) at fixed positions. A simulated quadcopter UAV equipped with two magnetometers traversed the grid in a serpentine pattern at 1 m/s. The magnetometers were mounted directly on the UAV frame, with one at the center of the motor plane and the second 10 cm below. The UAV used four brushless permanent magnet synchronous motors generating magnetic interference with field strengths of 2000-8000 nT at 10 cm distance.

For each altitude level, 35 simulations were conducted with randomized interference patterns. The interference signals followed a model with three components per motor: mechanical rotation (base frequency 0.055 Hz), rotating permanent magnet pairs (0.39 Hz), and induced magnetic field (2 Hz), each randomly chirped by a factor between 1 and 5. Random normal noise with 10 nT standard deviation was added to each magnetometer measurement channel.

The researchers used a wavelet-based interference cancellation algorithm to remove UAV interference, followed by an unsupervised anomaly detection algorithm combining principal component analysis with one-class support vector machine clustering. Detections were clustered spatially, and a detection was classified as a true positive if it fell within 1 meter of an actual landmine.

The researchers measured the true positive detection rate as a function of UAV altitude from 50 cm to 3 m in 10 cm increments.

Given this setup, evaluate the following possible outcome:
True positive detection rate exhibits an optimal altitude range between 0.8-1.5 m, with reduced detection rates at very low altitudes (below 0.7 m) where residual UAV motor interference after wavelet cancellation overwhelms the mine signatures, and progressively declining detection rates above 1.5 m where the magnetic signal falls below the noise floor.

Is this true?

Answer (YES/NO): NO